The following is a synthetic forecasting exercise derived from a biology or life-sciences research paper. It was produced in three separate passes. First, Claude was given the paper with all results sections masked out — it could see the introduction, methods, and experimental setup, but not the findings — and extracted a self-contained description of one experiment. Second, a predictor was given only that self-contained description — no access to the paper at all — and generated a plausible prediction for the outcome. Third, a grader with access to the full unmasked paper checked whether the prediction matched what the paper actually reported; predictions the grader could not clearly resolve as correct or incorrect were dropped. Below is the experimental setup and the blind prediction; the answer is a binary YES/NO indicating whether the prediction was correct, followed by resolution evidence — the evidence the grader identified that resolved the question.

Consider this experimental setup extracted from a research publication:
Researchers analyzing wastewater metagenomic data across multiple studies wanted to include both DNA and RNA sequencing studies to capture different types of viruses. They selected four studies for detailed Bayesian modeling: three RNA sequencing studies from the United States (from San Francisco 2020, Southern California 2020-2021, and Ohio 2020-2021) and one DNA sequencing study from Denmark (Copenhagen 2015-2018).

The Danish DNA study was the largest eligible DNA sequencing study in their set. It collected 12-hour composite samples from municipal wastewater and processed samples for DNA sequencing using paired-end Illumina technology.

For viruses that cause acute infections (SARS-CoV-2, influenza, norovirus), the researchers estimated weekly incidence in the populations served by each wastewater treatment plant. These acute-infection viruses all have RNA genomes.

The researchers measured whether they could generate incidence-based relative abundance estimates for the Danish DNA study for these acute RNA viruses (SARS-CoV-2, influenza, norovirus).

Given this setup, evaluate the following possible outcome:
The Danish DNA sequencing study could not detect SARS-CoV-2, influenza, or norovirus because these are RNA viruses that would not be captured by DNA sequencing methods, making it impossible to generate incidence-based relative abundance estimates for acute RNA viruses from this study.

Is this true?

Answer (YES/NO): YES